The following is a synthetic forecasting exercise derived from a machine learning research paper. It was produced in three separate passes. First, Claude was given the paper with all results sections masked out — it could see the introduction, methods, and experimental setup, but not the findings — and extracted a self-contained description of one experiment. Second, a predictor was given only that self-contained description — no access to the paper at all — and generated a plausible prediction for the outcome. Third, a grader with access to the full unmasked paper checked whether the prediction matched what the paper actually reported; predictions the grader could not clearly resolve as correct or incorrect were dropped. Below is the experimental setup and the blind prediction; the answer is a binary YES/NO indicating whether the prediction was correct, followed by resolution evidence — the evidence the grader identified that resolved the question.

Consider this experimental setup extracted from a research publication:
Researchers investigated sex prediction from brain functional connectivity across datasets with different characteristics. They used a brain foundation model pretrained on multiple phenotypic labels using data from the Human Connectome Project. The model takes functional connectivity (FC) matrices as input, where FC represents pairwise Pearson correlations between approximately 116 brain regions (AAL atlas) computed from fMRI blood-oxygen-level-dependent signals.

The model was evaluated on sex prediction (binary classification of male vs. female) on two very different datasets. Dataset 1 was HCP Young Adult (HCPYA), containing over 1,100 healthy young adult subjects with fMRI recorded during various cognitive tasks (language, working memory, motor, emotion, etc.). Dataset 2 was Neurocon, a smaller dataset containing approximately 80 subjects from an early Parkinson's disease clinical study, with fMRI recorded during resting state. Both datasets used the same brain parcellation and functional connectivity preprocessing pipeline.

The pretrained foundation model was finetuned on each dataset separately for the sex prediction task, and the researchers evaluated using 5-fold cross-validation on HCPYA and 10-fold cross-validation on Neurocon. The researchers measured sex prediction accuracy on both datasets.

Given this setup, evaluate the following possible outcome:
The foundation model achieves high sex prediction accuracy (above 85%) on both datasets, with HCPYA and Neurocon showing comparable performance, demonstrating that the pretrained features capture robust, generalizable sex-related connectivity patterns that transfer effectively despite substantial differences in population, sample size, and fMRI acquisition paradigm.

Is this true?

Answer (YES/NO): NO